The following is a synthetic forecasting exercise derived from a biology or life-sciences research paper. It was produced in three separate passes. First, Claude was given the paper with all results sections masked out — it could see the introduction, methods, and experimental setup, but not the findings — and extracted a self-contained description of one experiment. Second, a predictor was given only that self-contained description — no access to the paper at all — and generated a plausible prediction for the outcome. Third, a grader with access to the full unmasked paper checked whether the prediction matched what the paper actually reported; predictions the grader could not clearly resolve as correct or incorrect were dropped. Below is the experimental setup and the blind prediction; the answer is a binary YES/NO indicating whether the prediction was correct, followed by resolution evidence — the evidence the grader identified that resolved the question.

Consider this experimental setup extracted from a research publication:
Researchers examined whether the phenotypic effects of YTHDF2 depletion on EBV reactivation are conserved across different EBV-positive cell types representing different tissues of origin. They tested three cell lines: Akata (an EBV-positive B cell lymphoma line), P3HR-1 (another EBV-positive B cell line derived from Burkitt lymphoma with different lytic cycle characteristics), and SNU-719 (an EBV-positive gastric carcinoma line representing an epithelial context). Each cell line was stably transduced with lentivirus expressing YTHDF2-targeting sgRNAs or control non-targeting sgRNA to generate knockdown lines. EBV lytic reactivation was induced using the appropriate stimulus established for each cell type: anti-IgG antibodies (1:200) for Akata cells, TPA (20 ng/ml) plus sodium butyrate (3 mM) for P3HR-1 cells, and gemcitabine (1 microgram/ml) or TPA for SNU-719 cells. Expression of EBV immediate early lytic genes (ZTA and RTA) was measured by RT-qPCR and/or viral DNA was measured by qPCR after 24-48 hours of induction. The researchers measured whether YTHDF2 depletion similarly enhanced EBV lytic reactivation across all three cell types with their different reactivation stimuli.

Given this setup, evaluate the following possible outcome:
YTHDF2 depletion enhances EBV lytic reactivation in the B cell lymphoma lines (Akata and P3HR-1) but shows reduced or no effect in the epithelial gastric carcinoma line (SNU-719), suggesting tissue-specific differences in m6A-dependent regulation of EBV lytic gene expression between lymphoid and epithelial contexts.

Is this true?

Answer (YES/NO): NO